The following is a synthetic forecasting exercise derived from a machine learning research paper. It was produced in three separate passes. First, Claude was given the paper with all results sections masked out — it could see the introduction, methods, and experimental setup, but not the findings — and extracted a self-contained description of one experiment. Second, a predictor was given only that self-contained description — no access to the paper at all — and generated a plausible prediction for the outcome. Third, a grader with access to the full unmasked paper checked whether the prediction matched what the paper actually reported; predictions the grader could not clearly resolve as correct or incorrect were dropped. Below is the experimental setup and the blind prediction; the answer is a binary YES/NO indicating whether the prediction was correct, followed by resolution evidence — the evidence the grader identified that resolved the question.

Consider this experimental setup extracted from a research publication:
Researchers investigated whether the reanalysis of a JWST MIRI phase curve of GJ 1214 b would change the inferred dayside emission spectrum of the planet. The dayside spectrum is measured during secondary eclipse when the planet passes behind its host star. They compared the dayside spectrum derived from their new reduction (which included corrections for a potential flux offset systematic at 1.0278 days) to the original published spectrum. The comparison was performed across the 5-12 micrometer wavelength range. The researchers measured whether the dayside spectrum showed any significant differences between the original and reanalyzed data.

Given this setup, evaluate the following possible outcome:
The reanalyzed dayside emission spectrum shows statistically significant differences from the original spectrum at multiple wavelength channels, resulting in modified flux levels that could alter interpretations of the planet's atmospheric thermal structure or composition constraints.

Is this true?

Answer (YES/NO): NO